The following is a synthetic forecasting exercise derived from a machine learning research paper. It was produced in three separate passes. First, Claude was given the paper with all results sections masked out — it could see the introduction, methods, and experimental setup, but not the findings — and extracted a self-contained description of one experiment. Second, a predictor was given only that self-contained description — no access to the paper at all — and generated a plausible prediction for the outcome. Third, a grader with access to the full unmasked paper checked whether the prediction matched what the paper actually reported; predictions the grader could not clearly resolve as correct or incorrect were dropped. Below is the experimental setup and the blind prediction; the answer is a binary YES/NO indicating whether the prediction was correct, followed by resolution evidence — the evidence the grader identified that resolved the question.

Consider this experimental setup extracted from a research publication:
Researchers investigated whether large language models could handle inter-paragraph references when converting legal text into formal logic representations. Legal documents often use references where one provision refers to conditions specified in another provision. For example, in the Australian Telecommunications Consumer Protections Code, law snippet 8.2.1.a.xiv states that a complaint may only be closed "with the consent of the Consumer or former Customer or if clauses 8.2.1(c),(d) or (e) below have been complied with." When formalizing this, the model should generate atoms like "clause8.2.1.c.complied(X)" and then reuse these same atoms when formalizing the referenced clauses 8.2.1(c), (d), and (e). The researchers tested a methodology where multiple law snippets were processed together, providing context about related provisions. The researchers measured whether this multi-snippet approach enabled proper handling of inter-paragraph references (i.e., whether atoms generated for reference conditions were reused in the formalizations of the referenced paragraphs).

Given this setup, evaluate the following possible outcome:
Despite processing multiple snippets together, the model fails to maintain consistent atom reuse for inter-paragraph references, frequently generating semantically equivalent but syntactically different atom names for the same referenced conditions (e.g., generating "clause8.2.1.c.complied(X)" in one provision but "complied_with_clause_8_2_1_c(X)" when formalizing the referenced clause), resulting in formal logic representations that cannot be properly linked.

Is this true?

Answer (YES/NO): YES